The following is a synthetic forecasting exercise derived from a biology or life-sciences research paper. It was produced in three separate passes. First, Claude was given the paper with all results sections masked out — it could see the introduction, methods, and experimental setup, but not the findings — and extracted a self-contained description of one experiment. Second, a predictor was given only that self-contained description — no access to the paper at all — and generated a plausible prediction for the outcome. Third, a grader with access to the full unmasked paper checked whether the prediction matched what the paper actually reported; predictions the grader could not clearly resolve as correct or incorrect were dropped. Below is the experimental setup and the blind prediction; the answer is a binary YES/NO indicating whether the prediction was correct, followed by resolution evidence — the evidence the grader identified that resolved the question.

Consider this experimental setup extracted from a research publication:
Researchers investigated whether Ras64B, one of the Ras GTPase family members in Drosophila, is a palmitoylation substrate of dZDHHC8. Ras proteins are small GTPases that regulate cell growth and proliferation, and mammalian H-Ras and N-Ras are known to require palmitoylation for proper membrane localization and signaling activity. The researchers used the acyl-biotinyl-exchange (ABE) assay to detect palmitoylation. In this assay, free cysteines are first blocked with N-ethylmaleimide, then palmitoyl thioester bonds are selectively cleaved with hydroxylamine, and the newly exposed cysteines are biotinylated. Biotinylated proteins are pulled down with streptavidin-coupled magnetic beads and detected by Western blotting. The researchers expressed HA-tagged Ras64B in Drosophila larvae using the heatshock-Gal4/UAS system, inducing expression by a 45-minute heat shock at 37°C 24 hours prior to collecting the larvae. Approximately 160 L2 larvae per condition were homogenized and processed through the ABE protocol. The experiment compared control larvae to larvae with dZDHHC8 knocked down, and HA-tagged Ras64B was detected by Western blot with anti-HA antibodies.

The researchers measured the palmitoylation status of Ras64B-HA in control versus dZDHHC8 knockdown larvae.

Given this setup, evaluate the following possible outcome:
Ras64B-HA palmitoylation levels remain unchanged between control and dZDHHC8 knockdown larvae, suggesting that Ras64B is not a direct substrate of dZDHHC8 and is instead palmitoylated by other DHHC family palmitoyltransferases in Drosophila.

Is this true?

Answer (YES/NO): NO